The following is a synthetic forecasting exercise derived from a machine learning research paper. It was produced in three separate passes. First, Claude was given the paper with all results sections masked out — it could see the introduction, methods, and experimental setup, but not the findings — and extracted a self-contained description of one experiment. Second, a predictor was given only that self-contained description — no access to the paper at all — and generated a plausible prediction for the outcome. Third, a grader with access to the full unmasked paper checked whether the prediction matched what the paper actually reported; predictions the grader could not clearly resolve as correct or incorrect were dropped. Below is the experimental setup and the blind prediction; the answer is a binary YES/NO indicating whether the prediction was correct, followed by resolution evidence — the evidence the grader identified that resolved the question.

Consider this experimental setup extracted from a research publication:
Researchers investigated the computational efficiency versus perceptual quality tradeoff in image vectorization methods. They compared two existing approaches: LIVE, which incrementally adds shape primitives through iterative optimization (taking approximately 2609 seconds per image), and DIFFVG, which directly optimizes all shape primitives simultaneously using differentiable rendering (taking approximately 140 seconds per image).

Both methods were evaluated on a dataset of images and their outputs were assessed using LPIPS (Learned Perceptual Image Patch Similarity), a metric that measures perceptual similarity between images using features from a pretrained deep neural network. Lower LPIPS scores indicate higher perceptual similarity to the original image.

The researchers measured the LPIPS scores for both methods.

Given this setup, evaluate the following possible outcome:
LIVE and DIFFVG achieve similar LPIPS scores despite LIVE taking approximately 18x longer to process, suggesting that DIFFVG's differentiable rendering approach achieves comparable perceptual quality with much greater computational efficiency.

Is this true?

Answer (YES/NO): NO